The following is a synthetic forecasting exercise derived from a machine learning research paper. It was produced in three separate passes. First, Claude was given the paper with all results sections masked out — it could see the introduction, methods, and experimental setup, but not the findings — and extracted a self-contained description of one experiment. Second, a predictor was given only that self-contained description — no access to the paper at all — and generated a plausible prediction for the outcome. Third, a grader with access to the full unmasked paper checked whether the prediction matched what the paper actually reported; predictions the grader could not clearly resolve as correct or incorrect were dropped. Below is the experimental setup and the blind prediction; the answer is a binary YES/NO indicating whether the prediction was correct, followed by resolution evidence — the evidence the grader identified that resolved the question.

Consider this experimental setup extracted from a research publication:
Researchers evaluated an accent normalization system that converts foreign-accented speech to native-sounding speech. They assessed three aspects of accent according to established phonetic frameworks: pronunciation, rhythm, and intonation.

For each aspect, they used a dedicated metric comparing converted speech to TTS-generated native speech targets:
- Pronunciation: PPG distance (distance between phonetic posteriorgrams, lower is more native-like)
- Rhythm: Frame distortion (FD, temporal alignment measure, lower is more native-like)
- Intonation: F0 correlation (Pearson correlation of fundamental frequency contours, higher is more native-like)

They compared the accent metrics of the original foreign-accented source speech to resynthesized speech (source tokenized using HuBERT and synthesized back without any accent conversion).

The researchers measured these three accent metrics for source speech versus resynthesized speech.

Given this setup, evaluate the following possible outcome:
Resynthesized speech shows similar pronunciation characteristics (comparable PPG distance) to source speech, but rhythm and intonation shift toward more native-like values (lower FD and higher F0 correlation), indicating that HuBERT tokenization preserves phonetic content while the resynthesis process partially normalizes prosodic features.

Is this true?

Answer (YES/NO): NO